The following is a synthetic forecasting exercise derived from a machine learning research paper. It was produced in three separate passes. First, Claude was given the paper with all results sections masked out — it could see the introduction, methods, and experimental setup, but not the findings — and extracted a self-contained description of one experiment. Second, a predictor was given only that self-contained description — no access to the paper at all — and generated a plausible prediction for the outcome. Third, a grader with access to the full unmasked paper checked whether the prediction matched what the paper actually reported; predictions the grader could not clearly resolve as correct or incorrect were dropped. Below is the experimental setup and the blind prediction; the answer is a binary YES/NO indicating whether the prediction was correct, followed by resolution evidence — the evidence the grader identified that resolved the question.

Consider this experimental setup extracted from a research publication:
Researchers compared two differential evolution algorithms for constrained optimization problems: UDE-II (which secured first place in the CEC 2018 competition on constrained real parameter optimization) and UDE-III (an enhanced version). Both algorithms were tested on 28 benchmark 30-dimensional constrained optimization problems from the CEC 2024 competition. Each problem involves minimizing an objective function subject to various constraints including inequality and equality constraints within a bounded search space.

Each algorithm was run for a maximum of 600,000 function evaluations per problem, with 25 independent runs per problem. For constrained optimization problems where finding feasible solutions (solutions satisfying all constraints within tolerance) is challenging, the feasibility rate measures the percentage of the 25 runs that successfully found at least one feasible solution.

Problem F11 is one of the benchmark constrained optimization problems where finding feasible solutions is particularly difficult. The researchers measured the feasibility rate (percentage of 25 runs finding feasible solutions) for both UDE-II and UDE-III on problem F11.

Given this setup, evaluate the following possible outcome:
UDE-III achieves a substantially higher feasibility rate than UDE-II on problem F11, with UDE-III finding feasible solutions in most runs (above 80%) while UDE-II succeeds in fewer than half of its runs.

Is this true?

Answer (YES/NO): NO